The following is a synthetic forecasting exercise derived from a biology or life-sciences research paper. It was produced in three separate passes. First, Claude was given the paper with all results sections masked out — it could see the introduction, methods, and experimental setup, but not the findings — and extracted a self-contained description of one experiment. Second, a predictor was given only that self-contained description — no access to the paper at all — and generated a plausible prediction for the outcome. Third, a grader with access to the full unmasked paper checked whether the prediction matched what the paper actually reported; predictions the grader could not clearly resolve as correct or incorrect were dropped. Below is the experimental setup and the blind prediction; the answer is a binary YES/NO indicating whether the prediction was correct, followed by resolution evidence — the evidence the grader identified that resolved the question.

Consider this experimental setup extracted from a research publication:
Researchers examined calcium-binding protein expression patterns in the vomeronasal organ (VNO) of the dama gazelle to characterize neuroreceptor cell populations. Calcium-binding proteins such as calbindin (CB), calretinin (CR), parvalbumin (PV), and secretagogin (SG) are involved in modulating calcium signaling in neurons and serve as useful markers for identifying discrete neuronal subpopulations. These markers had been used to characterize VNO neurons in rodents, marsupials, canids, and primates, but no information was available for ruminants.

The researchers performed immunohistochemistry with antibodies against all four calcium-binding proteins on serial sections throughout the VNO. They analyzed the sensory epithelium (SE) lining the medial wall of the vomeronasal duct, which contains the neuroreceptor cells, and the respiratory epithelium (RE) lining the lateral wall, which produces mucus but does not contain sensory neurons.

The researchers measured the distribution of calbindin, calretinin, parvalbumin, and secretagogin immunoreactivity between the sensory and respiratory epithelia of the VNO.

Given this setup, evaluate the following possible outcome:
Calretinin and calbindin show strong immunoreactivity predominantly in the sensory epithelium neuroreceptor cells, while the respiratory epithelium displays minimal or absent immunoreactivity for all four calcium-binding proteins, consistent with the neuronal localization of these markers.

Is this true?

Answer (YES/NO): NO